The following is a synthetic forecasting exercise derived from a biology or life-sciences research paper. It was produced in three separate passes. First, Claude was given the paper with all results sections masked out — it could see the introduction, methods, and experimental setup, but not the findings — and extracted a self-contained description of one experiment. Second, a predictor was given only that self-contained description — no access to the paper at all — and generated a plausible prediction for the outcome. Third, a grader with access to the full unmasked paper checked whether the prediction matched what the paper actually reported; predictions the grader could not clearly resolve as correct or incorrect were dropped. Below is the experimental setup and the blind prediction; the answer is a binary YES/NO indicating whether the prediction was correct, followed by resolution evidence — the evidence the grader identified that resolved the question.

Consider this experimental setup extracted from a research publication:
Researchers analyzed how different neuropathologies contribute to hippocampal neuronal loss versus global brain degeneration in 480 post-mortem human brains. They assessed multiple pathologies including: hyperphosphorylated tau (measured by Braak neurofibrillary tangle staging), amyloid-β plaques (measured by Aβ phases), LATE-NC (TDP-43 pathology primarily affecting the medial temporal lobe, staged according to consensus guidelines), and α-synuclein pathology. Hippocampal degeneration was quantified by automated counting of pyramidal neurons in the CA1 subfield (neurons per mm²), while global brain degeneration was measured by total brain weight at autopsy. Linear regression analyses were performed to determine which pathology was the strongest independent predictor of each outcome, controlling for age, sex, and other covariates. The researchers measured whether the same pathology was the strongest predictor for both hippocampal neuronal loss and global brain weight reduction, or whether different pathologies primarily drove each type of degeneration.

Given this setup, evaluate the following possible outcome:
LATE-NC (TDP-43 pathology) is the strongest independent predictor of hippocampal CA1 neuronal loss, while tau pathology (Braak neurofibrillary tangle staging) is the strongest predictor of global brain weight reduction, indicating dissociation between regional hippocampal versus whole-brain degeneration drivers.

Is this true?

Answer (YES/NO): YES